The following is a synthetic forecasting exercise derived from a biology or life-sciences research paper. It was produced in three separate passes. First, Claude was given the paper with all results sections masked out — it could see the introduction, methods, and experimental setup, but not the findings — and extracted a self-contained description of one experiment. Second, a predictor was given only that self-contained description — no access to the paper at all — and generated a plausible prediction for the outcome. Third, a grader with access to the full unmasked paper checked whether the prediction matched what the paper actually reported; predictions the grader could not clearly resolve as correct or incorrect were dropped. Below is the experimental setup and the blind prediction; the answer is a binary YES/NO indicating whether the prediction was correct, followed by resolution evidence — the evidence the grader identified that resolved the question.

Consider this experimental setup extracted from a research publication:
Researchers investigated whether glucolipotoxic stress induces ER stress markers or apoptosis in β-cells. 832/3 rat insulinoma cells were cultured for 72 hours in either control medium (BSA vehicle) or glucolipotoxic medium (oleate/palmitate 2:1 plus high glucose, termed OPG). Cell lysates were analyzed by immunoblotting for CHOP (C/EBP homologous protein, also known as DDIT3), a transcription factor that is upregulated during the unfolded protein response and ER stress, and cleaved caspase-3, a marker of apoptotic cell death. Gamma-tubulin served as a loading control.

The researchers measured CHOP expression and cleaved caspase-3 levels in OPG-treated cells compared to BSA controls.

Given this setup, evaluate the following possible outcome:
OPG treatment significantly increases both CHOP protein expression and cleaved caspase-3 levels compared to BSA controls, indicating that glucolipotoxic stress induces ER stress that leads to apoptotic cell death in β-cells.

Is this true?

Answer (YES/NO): NO